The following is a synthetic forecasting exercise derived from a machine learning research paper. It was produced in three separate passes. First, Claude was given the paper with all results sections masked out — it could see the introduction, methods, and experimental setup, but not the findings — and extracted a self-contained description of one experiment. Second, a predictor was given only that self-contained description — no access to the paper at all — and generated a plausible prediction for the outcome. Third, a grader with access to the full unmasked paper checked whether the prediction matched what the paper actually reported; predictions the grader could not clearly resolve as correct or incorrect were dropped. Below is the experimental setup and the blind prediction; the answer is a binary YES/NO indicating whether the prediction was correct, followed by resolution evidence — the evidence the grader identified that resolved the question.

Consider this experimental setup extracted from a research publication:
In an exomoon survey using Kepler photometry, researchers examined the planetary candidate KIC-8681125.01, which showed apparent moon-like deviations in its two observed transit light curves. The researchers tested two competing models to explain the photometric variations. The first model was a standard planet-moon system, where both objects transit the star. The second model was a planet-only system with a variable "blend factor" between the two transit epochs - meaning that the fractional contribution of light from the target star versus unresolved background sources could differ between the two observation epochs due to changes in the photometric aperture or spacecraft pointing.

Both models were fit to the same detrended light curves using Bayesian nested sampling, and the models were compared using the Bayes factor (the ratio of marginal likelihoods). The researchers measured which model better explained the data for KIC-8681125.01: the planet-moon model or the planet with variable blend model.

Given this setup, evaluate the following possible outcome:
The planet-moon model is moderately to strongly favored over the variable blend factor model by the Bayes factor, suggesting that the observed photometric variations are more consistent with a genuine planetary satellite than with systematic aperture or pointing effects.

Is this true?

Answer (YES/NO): NO